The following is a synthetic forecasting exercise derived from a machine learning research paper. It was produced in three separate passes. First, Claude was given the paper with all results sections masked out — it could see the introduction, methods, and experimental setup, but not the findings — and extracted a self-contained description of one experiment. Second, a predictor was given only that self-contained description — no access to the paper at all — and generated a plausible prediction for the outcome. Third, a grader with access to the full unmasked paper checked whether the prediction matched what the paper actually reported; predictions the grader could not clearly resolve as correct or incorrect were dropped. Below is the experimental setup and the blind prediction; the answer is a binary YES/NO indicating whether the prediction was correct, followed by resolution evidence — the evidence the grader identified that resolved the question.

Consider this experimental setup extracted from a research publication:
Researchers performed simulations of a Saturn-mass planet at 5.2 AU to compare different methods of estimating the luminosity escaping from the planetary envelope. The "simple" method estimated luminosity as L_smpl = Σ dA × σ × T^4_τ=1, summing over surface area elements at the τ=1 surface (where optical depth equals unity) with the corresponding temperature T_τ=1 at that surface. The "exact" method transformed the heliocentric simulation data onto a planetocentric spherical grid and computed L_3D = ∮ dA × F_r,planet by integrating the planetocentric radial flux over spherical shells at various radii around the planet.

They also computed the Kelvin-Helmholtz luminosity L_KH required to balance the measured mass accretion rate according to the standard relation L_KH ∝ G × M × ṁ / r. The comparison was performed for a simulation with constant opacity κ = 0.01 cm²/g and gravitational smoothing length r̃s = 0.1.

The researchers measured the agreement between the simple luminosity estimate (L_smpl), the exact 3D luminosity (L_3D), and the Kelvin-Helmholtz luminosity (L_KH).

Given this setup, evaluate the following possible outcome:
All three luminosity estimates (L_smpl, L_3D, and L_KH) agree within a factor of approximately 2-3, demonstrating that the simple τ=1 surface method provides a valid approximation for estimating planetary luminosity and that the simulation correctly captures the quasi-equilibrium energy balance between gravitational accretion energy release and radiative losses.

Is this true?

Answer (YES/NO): YES